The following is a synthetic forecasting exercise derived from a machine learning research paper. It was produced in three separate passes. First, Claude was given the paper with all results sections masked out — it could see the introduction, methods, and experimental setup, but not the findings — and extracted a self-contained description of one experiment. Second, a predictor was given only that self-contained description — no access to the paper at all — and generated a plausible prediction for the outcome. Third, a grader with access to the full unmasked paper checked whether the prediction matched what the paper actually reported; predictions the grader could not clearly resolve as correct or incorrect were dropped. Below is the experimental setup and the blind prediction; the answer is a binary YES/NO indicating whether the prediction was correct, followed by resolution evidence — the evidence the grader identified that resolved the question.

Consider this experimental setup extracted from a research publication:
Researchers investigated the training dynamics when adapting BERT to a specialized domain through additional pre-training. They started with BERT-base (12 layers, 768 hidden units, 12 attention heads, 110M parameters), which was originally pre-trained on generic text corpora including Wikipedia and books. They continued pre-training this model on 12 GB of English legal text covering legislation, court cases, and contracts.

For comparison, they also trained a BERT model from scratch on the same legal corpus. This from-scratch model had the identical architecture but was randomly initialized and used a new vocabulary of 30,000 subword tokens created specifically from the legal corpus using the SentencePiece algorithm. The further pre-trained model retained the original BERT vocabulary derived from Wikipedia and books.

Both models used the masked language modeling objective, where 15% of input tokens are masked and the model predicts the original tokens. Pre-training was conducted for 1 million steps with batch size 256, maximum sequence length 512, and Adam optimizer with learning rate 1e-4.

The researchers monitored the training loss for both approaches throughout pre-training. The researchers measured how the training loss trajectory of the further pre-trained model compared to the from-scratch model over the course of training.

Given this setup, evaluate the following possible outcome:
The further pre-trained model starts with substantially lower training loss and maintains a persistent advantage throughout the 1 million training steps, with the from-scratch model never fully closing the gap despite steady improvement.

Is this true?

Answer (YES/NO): NO